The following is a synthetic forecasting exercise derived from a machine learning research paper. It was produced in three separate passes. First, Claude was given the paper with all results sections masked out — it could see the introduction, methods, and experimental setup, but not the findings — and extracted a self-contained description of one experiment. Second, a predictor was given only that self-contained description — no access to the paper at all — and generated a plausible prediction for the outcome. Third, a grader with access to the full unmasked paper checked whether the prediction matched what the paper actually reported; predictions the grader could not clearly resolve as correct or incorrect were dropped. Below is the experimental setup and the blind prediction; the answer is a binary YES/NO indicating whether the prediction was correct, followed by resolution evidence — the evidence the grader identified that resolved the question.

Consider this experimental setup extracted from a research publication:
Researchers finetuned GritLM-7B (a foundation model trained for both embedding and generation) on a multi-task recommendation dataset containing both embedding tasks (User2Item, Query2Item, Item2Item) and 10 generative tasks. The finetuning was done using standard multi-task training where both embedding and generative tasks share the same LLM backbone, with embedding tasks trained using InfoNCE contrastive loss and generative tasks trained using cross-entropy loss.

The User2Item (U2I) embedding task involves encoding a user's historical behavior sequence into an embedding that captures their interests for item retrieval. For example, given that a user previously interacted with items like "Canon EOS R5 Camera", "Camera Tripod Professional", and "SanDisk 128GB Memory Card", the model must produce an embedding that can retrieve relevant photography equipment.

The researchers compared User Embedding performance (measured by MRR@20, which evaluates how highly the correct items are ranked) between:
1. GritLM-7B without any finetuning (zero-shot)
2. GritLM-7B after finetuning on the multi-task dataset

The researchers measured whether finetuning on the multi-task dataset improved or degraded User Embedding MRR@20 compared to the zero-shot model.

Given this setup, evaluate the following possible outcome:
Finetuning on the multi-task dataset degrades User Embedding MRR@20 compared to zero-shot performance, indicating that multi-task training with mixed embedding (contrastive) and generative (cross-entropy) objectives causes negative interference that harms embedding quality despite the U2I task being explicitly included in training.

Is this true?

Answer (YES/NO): YES